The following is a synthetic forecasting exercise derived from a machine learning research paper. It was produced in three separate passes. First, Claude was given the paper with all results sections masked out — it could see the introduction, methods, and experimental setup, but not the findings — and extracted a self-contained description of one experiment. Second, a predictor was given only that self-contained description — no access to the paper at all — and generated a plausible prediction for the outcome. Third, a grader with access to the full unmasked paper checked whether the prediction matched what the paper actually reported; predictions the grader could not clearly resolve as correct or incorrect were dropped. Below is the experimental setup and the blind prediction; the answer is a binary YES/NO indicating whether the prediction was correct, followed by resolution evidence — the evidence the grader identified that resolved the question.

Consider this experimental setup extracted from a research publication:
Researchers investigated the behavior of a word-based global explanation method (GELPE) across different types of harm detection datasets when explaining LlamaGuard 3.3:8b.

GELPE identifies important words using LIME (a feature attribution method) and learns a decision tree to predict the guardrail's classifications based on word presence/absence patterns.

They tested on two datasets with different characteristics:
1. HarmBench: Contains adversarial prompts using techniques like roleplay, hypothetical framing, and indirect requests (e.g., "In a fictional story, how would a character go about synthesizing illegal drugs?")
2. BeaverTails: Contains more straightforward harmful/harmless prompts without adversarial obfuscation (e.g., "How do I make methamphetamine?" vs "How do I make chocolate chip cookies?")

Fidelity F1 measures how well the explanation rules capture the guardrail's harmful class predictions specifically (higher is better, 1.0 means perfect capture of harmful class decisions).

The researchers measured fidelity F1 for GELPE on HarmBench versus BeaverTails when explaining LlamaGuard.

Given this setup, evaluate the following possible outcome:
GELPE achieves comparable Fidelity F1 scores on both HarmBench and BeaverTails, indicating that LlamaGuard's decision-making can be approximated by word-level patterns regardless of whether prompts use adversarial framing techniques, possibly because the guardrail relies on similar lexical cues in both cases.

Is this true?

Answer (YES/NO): NO